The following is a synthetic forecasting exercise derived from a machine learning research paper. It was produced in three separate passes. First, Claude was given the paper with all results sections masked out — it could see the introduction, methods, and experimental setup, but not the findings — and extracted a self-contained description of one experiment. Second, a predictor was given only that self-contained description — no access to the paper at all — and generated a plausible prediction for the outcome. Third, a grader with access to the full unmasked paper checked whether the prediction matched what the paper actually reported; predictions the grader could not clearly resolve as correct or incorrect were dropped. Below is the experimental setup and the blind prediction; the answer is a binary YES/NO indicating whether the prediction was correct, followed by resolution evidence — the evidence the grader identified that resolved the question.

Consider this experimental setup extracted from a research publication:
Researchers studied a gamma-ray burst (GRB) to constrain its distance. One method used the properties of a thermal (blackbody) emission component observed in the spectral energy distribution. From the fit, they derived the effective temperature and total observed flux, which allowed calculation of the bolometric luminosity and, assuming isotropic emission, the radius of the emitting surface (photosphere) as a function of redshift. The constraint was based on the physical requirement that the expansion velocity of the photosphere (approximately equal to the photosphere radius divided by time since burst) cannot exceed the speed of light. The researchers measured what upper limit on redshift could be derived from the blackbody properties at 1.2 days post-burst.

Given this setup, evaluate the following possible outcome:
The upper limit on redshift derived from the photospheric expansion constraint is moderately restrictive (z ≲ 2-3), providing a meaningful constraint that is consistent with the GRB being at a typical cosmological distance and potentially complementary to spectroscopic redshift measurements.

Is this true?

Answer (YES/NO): NO